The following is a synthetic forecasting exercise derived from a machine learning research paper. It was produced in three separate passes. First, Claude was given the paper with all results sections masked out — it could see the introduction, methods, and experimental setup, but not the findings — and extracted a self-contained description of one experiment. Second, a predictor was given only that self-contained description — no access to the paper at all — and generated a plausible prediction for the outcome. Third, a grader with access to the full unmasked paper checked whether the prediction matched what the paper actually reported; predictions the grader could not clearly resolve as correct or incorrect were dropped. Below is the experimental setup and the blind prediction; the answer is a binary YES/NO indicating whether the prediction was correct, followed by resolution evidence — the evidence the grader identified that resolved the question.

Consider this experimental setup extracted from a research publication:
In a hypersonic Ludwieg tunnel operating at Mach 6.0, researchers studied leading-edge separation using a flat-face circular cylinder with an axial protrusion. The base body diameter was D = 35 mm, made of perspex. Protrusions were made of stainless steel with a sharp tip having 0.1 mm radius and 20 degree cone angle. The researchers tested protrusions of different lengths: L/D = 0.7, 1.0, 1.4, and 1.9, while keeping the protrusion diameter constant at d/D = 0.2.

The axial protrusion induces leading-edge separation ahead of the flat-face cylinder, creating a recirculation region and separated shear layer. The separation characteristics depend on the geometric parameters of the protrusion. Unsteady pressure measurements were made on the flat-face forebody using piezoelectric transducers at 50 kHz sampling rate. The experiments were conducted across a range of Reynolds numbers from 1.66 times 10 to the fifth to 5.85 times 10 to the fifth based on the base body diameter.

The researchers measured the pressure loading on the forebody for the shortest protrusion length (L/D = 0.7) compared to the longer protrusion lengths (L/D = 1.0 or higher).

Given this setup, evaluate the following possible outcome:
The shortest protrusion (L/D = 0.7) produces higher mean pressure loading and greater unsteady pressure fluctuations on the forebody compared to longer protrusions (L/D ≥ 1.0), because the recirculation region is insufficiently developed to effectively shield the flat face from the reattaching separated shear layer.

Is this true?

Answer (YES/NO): YES